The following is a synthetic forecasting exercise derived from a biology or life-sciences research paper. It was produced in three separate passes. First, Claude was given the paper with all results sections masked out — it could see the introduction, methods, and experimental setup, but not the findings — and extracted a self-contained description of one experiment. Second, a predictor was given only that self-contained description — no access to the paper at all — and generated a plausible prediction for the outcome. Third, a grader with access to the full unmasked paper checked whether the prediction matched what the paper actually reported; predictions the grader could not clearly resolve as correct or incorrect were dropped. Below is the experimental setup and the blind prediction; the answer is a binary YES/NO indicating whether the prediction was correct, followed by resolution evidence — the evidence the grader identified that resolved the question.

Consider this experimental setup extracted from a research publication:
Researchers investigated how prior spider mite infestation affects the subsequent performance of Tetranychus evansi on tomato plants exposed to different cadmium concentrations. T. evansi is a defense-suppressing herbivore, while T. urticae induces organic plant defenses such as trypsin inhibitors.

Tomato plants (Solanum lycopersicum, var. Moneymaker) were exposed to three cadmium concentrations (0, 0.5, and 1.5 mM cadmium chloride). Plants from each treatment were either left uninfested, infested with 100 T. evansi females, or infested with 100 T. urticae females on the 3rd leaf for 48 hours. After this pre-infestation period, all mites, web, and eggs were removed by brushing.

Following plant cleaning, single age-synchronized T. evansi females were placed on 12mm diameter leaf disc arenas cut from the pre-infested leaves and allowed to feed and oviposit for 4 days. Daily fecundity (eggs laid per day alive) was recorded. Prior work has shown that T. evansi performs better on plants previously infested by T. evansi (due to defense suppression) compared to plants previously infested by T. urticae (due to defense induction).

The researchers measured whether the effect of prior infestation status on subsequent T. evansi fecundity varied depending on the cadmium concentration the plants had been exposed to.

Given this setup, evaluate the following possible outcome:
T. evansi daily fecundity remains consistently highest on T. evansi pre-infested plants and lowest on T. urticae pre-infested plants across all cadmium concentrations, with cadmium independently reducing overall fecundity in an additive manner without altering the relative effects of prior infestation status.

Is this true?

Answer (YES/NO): NO